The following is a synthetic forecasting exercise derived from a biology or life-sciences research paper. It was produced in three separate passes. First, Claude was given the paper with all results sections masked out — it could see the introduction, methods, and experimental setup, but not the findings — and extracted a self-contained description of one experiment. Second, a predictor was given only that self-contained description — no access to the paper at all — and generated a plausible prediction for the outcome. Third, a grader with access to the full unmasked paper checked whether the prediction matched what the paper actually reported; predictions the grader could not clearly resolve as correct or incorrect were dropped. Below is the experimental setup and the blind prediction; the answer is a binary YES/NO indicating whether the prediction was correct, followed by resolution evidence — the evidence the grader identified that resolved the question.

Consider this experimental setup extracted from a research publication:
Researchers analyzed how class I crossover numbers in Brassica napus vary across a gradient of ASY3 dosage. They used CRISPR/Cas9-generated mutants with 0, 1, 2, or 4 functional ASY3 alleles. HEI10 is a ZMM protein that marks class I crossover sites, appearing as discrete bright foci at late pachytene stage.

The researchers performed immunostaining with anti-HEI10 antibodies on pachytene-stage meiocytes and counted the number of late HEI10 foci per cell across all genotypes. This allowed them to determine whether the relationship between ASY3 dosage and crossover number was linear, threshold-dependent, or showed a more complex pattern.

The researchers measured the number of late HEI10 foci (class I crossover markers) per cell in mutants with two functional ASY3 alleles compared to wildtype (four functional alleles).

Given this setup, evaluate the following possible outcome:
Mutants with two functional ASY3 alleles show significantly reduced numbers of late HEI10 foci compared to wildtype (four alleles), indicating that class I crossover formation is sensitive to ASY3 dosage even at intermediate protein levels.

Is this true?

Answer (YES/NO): NO